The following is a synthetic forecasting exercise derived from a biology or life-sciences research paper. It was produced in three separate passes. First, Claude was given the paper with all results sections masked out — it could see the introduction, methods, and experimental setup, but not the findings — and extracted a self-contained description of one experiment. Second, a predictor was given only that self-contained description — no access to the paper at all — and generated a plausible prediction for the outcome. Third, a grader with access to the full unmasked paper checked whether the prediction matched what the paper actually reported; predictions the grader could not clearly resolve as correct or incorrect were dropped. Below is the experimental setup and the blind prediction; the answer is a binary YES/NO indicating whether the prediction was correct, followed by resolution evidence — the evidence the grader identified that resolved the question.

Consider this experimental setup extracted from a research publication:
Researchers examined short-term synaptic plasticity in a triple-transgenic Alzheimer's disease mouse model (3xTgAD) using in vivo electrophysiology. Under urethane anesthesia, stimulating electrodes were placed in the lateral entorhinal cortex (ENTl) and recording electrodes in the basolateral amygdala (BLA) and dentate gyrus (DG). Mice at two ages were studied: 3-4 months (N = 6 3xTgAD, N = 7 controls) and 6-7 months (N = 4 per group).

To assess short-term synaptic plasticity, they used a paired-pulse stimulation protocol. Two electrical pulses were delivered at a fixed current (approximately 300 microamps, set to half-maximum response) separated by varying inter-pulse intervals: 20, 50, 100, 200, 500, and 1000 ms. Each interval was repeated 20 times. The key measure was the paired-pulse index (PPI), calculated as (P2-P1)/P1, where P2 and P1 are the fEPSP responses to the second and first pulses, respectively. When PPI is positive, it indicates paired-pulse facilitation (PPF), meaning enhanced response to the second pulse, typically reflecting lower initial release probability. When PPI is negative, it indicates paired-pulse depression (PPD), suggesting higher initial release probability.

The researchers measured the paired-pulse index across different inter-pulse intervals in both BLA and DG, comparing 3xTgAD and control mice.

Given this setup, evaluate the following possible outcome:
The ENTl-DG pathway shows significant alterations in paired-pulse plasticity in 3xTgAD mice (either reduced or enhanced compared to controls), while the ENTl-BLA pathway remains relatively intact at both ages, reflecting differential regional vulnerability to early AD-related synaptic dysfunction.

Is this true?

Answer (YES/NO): NO